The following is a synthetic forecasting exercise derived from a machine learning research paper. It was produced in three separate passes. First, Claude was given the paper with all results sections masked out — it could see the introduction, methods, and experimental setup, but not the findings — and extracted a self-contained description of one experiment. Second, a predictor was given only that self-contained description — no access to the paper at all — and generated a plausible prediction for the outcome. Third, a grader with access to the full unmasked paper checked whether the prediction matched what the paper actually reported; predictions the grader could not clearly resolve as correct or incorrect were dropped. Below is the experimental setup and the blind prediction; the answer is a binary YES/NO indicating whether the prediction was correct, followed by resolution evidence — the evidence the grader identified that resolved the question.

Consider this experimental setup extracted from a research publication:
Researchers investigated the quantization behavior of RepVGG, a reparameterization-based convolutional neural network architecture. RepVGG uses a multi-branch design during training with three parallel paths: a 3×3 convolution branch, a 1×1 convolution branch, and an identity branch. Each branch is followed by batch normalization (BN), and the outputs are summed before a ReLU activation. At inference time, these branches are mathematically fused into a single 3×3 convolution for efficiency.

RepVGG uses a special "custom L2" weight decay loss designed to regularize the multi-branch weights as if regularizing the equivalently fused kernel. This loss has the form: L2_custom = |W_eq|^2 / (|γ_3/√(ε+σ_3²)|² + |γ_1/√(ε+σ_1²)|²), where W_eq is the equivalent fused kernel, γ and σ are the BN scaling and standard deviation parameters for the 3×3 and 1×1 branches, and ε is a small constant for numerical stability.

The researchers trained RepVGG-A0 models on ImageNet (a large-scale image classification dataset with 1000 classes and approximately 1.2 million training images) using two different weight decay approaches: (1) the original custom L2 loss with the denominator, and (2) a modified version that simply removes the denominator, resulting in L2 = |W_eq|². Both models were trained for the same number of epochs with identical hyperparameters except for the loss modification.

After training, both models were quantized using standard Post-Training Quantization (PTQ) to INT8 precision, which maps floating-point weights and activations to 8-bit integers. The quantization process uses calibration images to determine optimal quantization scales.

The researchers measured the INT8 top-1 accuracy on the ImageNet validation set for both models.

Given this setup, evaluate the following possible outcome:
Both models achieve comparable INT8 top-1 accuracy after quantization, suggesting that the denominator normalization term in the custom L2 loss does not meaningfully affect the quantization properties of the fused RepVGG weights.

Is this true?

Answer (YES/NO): NO